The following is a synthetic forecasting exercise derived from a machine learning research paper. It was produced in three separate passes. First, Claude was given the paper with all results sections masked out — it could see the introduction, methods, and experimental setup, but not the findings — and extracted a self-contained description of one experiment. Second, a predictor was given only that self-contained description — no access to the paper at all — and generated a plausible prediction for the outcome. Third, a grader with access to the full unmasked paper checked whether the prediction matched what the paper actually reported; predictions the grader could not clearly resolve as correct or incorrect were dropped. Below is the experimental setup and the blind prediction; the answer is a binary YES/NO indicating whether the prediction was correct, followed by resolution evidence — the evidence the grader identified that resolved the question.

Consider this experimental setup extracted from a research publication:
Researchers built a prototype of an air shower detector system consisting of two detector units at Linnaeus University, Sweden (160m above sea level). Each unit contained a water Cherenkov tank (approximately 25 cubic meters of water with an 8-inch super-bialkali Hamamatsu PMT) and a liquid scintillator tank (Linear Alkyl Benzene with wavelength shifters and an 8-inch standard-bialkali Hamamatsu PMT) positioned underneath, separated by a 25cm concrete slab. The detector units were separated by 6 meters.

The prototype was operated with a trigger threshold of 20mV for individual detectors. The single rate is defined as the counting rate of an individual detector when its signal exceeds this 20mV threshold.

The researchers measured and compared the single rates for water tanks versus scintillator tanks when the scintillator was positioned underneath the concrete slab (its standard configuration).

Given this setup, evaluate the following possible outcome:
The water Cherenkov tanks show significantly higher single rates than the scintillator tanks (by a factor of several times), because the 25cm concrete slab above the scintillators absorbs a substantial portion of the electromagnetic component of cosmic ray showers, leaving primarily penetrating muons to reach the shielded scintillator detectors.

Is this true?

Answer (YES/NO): NO